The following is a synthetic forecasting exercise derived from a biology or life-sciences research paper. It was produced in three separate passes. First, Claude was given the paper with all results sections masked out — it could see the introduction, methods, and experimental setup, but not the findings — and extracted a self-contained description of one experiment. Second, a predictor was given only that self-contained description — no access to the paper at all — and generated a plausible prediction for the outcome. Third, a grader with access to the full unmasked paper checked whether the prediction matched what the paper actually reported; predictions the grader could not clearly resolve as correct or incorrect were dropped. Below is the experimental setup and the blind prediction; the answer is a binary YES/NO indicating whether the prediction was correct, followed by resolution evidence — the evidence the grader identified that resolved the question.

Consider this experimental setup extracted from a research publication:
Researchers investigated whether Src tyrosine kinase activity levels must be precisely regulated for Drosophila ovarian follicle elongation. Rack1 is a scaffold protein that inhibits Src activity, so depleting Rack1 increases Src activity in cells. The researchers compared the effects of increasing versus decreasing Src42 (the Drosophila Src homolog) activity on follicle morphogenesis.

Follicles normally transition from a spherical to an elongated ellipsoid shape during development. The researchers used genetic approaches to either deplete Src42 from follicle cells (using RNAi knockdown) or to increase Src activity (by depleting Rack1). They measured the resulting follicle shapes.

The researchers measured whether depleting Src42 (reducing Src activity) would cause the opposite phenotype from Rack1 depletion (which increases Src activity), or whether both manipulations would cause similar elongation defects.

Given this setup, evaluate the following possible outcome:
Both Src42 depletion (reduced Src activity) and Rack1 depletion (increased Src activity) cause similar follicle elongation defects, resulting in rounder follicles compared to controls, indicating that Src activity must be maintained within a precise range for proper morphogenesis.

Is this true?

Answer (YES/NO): YES